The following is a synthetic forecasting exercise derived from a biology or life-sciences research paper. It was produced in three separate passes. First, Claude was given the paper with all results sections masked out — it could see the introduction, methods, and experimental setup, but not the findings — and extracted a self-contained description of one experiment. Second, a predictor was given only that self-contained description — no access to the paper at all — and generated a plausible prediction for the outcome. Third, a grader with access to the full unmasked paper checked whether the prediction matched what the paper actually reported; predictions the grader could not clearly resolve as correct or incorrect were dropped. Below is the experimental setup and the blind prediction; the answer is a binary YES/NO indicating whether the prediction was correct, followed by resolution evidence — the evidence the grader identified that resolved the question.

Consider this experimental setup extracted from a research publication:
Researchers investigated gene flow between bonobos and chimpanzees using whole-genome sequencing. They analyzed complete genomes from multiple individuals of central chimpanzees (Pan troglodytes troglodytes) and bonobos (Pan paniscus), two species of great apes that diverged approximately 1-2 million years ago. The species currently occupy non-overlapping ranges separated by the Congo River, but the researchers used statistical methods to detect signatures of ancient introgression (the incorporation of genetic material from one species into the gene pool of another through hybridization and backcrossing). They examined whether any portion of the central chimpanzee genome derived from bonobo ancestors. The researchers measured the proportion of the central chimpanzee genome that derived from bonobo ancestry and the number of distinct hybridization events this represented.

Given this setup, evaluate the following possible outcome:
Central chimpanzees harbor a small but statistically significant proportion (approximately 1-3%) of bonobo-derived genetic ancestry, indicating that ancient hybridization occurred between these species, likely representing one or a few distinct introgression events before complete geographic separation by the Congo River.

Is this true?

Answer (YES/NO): YES